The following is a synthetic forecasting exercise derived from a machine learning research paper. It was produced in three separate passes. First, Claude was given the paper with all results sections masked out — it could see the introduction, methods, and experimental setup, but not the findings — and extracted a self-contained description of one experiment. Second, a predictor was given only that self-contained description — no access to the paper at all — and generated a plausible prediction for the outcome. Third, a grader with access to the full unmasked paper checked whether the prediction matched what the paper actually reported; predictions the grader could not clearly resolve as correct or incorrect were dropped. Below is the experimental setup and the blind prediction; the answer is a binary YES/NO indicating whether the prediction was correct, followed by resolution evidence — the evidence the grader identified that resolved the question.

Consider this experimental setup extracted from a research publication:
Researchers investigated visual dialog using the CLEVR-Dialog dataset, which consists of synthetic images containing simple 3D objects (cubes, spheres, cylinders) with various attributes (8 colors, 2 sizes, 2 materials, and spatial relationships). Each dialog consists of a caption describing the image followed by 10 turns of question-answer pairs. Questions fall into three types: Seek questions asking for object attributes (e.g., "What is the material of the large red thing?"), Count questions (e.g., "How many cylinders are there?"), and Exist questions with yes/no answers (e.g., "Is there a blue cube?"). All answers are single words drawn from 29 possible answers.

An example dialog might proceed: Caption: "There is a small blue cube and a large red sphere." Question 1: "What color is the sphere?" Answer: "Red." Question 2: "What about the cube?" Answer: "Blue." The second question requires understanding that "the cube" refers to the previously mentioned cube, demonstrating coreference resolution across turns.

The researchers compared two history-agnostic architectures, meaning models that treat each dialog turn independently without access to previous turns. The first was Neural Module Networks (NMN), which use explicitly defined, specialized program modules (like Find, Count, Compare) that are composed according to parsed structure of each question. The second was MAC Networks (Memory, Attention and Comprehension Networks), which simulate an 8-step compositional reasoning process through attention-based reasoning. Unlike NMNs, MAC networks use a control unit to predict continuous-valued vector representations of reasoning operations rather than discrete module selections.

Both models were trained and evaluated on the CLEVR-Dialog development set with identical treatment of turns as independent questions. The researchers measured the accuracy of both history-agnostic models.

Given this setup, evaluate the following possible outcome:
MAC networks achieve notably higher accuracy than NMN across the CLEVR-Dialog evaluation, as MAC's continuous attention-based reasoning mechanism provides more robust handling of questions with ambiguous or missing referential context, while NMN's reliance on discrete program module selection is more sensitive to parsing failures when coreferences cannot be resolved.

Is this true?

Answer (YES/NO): YES